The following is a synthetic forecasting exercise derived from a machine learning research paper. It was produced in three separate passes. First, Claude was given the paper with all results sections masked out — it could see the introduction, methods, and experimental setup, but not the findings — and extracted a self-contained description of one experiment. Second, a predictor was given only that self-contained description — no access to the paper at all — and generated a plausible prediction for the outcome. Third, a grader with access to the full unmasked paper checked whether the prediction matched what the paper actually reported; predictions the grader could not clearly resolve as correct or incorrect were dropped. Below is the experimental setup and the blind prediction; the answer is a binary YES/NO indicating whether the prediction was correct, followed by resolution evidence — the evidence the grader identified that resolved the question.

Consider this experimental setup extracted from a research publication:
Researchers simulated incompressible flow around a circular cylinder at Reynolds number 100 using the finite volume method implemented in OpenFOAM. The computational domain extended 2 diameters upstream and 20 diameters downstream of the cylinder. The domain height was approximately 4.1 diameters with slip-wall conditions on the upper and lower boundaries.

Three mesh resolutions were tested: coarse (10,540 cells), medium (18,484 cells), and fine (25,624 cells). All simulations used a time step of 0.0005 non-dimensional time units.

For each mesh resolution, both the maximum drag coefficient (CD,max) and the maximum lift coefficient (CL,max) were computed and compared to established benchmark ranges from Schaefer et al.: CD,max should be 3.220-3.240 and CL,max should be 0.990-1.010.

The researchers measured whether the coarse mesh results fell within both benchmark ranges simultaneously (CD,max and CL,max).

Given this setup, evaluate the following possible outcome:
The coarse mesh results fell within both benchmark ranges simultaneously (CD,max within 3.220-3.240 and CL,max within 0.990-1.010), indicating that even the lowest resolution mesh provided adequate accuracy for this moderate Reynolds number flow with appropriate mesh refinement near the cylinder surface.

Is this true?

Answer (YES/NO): NO